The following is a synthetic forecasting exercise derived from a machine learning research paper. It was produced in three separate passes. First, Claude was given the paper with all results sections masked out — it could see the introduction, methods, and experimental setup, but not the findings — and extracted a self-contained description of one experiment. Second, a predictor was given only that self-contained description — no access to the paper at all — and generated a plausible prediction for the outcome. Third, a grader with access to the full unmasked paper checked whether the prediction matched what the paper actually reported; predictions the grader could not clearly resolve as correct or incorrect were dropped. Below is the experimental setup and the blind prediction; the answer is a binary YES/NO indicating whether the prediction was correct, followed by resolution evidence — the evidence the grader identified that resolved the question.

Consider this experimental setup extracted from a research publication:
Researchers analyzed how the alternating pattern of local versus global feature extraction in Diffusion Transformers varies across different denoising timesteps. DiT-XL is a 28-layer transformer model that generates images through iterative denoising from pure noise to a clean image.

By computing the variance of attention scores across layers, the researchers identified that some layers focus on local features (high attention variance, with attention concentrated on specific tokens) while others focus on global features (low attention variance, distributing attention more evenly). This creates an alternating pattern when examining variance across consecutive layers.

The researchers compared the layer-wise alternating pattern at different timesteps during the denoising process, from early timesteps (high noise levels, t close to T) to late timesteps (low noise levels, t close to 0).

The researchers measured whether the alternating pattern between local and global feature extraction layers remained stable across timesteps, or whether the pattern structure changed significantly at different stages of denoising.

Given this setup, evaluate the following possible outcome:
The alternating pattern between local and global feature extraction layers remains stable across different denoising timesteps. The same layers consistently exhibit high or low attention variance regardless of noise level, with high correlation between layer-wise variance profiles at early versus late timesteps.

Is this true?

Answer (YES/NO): YES